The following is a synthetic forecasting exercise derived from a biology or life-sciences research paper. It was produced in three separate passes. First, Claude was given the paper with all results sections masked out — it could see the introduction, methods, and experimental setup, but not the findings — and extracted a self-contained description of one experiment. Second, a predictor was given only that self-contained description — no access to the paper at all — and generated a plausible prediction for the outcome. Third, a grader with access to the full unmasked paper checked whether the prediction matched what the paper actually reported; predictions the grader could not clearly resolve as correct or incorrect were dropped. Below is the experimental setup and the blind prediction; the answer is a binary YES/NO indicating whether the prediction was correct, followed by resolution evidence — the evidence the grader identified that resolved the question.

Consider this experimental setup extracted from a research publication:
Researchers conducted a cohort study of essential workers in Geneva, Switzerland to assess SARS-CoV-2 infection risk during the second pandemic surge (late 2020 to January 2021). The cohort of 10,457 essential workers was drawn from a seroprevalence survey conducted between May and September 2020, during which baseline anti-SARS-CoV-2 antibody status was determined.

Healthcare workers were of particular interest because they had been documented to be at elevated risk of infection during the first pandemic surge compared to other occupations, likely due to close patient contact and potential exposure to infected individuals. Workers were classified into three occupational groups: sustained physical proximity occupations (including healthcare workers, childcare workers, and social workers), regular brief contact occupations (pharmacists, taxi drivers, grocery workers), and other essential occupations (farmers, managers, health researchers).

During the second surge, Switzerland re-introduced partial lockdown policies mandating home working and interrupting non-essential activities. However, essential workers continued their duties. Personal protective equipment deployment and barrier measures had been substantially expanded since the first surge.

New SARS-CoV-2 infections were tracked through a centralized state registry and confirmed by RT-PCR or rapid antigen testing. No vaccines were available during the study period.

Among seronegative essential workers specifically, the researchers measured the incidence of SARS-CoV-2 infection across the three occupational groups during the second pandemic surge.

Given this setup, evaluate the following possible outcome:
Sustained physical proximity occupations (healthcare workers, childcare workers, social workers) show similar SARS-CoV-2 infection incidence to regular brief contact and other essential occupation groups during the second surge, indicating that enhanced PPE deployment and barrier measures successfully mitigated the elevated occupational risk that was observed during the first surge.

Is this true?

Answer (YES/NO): YES